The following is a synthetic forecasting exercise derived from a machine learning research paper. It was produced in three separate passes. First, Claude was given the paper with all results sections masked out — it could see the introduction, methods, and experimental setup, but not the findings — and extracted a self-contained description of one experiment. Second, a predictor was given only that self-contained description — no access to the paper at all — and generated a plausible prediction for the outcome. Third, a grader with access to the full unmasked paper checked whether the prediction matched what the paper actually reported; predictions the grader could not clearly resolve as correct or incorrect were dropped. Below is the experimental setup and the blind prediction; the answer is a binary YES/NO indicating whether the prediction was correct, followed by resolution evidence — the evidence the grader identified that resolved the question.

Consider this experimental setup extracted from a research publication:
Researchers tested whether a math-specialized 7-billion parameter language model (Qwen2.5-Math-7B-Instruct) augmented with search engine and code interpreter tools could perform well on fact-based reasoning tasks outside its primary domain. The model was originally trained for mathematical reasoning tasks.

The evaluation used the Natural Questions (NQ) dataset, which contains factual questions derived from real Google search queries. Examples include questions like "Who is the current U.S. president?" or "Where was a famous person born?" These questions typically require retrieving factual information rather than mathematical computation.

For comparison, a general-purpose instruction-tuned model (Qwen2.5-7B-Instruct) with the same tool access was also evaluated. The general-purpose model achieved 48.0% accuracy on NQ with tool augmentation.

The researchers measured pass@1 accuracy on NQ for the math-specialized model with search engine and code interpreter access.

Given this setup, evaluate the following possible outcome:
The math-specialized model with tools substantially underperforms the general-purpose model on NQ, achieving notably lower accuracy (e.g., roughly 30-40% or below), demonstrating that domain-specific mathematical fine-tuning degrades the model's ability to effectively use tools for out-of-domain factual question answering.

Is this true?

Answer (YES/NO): YES